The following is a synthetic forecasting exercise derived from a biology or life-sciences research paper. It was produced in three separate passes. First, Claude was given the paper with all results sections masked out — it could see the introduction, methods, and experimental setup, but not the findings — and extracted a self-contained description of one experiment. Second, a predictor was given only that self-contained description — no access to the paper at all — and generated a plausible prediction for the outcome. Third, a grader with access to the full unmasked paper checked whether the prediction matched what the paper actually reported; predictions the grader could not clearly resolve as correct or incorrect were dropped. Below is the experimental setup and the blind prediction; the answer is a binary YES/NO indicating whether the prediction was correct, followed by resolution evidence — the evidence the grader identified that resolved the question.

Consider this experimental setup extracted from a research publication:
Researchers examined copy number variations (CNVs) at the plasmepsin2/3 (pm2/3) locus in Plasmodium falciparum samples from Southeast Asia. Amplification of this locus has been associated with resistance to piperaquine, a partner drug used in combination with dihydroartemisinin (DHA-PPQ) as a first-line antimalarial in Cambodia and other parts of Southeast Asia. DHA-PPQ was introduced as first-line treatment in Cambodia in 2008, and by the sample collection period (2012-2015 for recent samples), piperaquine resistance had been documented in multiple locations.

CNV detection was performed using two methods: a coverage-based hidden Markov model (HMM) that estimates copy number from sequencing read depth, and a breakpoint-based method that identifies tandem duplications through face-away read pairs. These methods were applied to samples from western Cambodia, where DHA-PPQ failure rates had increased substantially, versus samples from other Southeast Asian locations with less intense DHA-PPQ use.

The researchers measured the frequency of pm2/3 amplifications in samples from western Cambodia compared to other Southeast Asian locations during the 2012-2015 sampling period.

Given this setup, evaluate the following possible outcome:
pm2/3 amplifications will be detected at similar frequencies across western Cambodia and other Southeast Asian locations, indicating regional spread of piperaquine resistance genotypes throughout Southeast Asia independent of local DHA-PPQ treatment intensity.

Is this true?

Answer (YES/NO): NO